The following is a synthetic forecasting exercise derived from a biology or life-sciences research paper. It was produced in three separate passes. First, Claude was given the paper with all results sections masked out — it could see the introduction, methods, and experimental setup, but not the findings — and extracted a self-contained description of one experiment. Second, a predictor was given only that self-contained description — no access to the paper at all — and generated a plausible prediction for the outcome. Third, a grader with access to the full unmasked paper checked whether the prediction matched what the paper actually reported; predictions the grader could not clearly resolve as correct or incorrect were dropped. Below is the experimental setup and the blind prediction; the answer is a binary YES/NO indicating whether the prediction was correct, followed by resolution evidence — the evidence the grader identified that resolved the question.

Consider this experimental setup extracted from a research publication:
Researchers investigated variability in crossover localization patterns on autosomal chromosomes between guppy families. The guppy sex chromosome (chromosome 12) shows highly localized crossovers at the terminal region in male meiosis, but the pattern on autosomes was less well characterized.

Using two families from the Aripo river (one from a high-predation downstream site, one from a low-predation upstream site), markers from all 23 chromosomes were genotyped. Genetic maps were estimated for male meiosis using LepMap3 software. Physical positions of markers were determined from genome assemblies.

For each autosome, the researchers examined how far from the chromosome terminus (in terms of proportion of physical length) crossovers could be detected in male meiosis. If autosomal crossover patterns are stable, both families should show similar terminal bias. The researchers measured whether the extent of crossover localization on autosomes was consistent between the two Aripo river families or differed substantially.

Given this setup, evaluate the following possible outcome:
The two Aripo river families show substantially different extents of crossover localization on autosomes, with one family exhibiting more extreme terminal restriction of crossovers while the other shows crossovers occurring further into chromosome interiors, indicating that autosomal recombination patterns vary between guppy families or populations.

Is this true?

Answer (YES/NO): YES